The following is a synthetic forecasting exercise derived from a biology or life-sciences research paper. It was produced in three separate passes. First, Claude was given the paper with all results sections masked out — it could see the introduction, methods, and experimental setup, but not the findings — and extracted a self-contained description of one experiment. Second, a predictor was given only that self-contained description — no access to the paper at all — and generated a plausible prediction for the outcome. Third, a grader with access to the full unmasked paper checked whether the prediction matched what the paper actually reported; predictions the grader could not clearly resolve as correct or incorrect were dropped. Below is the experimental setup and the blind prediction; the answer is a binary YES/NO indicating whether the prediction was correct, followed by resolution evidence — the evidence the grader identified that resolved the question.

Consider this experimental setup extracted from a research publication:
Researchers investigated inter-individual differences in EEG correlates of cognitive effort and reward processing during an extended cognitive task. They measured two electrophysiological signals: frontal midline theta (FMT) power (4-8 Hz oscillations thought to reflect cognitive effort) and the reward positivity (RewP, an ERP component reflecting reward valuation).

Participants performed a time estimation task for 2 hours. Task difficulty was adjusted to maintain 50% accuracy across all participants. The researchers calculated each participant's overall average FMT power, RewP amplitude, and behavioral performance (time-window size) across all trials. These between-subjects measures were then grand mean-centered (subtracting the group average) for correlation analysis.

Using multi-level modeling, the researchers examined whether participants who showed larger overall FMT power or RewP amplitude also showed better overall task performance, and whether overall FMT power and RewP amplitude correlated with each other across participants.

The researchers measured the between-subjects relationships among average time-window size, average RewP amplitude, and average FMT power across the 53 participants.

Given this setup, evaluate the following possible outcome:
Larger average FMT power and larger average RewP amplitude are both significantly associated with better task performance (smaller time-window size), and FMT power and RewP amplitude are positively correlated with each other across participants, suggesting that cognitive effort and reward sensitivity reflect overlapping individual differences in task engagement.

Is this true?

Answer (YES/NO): NO